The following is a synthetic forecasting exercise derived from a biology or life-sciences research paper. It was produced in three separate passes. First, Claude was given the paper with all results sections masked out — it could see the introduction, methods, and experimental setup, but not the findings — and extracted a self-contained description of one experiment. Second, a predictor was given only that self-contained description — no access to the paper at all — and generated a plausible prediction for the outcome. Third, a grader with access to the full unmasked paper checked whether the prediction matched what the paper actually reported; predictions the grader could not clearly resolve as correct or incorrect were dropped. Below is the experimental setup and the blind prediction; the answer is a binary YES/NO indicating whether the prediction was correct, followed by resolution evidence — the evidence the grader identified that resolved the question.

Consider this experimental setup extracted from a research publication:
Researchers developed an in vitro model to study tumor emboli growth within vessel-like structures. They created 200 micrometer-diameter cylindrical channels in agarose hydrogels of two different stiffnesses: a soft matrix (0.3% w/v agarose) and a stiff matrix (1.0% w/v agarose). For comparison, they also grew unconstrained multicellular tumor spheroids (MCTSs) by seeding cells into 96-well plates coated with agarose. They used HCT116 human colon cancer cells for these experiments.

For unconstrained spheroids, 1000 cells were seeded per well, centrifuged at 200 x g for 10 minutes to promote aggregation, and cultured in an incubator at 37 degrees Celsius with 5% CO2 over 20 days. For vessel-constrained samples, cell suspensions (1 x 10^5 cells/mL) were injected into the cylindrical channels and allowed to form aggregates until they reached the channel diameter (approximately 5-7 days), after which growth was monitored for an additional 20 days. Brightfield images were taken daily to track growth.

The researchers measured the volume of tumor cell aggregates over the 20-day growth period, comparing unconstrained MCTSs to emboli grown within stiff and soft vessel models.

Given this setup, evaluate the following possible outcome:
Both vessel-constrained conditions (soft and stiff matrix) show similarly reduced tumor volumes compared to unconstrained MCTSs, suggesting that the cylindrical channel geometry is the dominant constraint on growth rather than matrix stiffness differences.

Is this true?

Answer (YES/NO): NO